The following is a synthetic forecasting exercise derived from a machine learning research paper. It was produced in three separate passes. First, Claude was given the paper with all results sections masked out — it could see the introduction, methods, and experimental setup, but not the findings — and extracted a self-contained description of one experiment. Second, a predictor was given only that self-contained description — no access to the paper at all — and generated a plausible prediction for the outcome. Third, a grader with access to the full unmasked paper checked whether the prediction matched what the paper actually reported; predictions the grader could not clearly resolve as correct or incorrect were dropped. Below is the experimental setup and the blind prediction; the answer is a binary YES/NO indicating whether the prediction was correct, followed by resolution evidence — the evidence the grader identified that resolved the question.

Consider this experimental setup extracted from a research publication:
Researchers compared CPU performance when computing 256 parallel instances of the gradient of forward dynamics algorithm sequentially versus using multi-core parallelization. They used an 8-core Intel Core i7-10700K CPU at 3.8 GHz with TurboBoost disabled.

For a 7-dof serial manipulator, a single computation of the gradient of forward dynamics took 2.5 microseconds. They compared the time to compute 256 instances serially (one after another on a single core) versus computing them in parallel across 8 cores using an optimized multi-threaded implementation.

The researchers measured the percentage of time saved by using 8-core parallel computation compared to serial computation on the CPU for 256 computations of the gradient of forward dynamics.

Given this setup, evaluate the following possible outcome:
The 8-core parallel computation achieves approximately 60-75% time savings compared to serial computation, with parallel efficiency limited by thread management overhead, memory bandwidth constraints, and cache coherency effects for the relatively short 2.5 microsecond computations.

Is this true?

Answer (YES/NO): NO